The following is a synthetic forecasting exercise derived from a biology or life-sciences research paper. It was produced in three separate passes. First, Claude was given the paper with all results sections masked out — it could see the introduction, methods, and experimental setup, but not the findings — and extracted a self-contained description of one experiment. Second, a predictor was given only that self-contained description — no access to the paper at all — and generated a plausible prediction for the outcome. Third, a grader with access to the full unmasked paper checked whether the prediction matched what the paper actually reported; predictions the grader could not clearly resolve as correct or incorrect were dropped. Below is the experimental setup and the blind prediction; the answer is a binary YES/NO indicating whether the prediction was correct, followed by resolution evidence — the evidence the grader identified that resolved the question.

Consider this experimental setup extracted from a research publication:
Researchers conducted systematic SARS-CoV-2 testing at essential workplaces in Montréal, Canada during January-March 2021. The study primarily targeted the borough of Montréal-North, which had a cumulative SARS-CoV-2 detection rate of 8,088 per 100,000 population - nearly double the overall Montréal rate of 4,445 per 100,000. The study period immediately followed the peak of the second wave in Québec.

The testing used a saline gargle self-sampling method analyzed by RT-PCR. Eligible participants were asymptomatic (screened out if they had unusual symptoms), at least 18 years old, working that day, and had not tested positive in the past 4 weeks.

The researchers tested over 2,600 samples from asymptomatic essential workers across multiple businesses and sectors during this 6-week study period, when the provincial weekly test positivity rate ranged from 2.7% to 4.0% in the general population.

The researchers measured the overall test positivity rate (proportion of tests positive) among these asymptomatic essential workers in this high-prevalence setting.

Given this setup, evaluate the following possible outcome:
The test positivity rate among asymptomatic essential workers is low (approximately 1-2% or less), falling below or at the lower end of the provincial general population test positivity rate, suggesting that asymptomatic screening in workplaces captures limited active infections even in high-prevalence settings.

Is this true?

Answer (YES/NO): YES